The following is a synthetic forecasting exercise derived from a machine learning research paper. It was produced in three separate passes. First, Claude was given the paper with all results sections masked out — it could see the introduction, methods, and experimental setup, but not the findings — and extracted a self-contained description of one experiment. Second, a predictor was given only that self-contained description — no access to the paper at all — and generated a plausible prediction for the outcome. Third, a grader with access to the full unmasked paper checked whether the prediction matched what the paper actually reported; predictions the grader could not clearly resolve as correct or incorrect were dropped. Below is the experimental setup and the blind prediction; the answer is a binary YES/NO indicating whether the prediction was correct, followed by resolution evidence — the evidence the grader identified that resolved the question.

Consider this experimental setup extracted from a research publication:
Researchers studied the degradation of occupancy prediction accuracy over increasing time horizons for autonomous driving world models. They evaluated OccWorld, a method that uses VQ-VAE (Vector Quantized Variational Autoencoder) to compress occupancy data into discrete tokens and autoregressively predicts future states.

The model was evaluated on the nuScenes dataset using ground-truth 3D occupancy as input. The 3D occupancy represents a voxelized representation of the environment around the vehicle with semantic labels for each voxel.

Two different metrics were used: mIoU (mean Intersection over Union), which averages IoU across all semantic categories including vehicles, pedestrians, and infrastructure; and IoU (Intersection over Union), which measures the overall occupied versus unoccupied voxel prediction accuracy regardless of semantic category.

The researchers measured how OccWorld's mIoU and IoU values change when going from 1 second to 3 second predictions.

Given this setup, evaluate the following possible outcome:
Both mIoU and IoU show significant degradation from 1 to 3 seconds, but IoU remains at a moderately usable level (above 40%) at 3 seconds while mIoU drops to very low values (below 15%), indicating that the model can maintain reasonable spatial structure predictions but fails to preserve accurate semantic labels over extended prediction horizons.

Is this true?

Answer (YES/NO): NO